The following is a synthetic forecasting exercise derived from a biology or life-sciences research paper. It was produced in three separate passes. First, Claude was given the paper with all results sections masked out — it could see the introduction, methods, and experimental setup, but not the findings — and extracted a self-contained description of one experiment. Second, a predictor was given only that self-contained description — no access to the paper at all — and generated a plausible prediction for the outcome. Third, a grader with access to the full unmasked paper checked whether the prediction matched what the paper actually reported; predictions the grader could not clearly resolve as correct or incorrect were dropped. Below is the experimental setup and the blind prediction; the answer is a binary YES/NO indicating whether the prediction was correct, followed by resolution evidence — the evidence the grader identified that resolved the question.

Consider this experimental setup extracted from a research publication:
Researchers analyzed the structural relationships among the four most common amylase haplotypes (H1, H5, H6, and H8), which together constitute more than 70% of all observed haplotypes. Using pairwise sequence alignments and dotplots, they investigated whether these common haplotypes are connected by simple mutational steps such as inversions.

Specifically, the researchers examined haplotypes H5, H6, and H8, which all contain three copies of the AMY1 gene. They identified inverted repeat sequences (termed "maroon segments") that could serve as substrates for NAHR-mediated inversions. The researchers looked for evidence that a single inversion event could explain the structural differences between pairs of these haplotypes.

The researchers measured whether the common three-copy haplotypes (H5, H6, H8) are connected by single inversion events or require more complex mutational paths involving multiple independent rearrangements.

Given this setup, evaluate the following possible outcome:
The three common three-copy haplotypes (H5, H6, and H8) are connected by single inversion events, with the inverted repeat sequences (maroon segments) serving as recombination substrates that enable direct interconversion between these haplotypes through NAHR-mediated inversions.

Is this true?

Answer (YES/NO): NO